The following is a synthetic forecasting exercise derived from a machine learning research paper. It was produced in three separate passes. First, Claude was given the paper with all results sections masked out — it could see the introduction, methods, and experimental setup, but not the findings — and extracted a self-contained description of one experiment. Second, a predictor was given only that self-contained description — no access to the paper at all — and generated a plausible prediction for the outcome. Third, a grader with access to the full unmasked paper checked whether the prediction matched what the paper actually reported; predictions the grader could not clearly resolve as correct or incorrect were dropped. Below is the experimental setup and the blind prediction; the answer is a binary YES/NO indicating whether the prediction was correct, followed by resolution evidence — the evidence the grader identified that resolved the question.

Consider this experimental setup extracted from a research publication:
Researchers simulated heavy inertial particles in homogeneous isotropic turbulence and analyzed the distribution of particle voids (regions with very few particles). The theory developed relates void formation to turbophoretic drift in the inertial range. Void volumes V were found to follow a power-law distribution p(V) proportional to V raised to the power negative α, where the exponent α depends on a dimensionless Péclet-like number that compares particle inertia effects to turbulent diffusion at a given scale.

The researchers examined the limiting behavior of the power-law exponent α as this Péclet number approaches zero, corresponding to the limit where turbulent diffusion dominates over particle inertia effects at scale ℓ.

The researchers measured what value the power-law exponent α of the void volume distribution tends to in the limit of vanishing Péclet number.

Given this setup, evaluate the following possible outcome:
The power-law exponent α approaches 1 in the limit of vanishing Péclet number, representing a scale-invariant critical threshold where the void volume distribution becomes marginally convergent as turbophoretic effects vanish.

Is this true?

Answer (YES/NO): NO